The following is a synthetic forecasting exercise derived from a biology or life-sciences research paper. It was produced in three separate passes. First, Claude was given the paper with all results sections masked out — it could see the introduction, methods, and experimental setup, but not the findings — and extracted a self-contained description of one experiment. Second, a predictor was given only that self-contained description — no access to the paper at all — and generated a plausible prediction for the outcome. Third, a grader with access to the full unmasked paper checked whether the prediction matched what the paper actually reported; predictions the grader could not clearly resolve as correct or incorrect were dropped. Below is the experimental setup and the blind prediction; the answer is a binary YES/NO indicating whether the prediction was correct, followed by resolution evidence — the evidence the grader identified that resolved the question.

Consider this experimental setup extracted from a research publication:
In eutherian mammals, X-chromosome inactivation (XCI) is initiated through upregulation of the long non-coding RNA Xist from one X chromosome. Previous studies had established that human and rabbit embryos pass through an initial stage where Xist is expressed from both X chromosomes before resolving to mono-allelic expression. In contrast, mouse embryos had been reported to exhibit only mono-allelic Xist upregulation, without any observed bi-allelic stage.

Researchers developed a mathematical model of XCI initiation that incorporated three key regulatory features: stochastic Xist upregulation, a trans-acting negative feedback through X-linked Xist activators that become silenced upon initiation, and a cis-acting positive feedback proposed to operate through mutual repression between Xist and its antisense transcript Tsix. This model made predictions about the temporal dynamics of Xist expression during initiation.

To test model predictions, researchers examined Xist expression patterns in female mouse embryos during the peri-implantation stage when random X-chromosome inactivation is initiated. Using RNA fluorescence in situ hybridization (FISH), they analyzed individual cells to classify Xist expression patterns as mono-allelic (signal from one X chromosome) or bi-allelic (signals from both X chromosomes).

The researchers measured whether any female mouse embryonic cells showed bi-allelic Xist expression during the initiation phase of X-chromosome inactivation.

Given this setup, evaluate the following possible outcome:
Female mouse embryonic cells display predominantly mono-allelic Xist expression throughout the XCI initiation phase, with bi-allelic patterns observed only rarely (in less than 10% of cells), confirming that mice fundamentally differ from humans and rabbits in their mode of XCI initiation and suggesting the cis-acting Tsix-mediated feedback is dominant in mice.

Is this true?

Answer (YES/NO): NO